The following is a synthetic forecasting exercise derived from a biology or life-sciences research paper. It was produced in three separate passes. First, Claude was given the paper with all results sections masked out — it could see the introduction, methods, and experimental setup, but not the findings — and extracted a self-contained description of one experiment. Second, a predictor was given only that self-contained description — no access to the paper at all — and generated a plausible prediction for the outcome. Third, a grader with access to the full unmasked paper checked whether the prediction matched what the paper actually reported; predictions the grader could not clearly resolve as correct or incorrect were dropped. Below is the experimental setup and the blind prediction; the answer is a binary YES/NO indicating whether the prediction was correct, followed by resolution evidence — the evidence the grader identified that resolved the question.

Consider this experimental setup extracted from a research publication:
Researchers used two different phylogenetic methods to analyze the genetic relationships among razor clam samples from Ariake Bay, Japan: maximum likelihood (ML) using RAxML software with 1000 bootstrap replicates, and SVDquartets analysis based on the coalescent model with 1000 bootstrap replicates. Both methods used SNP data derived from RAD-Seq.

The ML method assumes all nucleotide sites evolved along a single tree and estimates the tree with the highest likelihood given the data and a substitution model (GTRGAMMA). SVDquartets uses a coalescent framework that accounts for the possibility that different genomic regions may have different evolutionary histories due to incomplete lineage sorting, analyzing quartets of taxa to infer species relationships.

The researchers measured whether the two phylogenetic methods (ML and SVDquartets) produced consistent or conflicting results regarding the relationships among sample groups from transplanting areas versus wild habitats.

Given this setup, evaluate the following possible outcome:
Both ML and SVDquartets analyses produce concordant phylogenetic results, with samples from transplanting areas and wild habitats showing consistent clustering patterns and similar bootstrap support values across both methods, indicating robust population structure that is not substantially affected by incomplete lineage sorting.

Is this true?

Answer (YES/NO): YES